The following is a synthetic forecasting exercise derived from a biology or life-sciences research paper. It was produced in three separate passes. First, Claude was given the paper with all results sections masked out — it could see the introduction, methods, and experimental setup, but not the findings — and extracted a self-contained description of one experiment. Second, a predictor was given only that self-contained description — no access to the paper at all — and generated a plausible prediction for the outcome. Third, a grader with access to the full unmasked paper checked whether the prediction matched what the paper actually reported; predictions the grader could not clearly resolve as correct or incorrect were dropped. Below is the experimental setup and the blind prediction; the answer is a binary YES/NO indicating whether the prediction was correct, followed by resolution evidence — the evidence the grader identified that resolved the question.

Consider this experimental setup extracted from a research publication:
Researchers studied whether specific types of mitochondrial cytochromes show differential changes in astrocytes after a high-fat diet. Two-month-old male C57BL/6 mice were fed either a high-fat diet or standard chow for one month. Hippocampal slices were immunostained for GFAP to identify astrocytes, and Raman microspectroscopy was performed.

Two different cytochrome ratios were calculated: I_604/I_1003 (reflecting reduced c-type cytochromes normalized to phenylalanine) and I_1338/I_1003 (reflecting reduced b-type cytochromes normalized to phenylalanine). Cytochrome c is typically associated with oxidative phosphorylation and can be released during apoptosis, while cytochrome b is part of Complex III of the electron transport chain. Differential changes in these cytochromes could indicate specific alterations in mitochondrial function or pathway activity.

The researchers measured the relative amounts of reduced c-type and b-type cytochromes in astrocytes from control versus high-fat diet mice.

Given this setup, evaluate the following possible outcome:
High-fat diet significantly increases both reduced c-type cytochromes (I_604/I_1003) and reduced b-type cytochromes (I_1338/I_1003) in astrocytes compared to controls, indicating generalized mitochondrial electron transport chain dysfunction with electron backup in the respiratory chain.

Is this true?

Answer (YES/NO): NO